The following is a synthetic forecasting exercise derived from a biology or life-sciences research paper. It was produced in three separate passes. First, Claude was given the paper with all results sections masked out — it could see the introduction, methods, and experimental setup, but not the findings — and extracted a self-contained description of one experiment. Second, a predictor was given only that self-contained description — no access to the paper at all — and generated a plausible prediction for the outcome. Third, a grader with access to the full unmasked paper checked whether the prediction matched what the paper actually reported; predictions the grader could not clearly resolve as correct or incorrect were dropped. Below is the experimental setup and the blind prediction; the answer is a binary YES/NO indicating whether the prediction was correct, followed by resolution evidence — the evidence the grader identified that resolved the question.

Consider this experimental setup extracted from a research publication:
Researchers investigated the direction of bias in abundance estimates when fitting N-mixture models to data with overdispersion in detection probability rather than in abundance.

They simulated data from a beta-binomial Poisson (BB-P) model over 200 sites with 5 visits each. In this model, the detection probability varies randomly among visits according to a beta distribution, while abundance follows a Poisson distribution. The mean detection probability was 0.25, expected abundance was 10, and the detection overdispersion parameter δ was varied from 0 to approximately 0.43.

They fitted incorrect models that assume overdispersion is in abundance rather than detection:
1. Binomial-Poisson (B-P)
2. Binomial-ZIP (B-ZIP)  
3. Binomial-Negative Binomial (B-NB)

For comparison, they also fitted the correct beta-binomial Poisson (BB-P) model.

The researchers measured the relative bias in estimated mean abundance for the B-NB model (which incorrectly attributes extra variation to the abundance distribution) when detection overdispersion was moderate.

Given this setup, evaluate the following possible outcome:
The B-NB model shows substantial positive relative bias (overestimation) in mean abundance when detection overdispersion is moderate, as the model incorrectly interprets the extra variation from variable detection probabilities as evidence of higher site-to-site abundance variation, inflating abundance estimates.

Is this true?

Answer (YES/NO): YES